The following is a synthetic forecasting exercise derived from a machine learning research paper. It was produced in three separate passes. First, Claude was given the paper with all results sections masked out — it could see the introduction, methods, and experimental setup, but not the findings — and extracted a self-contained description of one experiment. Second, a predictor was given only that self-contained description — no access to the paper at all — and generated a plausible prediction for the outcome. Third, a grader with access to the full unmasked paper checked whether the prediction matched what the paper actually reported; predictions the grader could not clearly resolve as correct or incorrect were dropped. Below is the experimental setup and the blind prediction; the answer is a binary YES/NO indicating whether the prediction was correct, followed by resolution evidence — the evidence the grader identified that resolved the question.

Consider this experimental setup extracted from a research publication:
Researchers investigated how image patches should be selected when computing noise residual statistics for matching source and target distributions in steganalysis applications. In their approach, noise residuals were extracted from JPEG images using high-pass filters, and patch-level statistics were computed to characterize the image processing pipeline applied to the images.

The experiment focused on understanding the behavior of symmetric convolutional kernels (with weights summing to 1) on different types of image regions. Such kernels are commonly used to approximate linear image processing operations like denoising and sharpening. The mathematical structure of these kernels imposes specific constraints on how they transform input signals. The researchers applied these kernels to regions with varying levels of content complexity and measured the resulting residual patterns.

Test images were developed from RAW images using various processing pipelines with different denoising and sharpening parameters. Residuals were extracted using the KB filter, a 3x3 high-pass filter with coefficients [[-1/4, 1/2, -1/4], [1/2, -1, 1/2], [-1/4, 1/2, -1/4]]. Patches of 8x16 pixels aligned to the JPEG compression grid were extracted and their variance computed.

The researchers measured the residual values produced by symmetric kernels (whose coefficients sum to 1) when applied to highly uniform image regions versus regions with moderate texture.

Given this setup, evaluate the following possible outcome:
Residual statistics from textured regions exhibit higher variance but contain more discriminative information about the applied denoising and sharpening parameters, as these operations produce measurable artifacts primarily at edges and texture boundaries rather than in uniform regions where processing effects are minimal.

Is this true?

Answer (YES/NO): YES